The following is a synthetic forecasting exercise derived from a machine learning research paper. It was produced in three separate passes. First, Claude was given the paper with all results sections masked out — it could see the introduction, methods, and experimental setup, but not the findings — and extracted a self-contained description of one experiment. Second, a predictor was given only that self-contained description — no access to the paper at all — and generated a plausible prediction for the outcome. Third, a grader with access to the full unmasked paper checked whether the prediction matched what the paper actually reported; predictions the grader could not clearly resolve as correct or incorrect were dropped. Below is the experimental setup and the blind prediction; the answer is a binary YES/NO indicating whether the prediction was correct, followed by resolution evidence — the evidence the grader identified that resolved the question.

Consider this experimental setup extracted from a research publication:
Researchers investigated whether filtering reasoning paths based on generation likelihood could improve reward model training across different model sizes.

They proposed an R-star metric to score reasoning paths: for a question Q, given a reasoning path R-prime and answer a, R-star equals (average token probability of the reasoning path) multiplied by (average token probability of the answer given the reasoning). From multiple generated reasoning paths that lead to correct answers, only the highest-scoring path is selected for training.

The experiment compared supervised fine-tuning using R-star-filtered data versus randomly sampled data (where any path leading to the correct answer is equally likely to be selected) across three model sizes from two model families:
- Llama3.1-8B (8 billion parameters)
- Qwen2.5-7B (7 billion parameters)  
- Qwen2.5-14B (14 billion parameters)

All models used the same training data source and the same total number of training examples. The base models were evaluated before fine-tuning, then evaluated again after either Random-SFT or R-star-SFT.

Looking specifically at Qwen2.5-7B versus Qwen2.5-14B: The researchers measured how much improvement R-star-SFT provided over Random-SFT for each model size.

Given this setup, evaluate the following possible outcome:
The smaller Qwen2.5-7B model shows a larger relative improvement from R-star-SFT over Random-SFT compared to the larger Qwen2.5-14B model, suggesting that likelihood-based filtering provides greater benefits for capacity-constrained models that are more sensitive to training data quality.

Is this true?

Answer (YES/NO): YES